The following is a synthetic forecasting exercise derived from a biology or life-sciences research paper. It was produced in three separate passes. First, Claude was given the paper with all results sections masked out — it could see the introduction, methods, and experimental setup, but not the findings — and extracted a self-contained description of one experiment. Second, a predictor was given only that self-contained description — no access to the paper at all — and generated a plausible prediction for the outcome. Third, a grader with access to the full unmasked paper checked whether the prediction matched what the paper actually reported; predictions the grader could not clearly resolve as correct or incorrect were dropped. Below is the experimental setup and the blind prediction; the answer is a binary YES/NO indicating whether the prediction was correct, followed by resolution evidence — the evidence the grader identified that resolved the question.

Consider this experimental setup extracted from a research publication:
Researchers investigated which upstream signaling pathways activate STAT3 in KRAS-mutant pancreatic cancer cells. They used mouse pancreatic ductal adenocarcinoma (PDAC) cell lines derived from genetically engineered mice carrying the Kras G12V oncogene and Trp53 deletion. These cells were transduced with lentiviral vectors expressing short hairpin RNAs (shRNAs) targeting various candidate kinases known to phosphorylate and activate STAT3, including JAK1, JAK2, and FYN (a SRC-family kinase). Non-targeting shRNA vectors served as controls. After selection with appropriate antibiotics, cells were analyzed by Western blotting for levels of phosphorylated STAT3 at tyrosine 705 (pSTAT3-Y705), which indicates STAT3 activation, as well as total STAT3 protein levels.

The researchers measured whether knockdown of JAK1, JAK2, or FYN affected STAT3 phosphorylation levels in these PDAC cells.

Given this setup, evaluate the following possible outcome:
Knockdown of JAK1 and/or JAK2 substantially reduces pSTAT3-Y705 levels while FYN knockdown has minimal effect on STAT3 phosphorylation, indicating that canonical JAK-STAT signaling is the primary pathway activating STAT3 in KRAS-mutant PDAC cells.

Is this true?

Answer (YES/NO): NO